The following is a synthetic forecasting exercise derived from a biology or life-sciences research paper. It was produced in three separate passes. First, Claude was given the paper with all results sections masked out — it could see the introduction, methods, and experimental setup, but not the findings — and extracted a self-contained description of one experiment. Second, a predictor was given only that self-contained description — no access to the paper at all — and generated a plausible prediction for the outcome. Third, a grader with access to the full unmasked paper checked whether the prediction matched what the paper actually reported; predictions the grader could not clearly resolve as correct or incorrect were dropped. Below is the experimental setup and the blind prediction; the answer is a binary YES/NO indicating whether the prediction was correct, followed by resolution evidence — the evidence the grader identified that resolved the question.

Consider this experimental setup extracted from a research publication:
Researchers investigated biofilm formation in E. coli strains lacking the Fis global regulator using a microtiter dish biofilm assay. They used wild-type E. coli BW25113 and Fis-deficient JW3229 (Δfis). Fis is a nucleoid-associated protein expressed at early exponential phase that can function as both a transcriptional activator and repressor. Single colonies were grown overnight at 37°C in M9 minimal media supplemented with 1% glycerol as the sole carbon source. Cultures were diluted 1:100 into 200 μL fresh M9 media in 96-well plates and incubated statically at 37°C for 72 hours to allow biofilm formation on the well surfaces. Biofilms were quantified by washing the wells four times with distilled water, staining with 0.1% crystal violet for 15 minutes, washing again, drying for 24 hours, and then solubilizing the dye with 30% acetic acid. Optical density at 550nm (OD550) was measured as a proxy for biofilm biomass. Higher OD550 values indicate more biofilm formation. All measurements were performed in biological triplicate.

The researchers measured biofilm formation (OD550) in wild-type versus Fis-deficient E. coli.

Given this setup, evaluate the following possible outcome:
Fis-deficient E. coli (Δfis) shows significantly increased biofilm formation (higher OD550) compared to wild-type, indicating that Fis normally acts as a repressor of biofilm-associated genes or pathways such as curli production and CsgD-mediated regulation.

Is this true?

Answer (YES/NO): NO